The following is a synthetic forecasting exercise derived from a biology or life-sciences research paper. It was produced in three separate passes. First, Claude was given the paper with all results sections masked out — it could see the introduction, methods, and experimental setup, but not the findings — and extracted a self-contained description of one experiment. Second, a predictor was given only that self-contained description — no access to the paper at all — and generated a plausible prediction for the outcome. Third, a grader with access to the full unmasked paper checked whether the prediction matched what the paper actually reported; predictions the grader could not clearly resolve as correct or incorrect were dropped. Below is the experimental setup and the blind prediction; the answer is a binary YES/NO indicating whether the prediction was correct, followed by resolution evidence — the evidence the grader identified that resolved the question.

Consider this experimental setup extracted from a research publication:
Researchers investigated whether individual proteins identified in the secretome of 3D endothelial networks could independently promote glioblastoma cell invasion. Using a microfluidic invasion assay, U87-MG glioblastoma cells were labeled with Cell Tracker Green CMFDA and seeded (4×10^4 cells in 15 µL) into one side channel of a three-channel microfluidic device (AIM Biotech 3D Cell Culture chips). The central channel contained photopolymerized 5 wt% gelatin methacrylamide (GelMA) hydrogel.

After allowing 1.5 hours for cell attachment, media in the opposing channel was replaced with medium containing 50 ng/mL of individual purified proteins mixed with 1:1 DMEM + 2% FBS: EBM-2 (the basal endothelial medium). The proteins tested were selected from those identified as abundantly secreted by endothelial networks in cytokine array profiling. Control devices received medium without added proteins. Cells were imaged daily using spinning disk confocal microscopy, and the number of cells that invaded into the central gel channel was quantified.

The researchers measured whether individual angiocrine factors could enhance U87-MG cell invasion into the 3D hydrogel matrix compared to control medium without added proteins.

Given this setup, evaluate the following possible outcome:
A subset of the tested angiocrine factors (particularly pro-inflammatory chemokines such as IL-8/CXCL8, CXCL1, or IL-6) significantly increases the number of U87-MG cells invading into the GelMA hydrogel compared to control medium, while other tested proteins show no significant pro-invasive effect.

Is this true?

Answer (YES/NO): NO